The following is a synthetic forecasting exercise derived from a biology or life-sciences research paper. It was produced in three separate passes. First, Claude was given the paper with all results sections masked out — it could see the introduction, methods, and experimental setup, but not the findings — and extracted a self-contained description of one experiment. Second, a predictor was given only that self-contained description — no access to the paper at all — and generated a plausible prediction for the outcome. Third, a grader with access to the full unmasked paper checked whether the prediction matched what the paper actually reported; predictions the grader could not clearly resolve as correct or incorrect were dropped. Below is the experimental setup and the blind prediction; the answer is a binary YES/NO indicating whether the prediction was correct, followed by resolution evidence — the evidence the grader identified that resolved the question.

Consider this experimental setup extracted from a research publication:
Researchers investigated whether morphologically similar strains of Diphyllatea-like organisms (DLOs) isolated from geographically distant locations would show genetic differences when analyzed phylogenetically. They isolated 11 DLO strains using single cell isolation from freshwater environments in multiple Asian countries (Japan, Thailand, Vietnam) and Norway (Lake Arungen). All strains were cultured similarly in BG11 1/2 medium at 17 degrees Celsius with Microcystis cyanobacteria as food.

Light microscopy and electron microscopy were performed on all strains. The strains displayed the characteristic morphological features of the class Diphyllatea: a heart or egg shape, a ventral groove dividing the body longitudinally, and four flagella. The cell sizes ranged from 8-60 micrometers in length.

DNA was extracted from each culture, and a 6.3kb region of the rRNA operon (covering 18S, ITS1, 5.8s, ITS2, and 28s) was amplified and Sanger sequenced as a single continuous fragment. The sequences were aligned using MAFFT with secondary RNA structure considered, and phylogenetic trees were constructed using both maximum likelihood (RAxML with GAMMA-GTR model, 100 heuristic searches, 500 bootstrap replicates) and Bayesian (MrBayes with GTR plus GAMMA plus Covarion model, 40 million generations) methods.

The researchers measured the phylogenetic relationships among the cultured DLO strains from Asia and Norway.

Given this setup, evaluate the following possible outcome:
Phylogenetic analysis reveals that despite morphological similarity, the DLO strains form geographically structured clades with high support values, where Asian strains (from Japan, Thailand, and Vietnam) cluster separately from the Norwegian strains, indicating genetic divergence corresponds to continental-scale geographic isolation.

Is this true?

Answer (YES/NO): NO